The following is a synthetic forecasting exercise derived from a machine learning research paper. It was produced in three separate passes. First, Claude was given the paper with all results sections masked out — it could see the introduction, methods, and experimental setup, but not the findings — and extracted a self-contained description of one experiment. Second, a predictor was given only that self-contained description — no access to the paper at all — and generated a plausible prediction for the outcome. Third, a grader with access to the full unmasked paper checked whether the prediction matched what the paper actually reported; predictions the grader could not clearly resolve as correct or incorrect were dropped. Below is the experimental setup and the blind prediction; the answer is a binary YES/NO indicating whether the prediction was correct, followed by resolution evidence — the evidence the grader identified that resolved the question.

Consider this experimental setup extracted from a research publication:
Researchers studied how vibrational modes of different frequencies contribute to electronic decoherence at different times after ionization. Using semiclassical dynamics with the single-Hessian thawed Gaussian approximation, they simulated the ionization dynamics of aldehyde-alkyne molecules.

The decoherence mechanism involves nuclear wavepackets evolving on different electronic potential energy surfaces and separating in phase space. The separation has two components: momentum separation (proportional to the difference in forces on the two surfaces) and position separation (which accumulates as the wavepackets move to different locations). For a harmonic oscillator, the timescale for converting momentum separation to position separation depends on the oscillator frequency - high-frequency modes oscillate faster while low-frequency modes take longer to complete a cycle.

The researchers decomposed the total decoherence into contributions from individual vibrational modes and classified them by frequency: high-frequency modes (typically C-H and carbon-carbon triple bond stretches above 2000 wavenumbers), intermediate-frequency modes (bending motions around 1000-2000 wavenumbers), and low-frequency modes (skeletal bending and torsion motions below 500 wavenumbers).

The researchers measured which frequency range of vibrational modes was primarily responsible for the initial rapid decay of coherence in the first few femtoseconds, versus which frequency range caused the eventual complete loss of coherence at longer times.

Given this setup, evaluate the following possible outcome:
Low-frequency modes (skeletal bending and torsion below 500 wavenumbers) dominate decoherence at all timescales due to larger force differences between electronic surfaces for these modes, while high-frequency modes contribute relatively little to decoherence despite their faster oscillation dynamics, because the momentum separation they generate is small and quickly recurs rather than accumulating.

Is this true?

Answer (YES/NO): NO